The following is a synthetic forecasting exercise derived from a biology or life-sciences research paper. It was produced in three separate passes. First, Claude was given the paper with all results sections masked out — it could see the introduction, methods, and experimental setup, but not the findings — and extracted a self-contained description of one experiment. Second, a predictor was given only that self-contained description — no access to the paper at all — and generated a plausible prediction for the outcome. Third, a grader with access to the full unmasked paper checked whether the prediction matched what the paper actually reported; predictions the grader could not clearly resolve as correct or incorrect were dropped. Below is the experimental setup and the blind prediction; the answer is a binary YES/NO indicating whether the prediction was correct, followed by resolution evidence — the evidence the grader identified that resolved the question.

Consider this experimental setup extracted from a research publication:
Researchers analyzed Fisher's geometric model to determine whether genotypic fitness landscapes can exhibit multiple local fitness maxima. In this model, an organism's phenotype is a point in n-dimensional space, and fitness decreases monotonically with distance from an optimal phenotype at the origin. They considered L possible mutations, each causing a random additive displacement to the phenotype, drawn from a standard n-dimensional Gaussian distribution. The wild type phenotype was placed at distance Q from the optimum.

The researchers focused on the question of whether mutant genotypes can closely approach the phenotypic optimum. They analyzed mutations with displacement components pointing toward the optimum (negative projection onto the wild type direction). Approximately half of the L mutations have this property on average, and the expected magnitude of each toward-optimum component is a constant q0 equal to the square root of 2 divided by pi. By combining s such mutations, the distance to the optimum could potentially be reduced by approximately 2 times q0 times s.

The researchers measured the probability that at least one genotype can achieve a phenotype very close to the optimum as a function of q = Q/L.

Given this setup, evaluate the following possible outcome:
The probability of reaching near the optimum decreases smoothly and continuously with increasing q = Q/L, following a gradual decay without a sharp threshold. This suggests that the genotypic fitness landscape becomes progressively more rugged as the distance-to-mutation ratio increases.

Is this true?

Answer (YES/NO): NO